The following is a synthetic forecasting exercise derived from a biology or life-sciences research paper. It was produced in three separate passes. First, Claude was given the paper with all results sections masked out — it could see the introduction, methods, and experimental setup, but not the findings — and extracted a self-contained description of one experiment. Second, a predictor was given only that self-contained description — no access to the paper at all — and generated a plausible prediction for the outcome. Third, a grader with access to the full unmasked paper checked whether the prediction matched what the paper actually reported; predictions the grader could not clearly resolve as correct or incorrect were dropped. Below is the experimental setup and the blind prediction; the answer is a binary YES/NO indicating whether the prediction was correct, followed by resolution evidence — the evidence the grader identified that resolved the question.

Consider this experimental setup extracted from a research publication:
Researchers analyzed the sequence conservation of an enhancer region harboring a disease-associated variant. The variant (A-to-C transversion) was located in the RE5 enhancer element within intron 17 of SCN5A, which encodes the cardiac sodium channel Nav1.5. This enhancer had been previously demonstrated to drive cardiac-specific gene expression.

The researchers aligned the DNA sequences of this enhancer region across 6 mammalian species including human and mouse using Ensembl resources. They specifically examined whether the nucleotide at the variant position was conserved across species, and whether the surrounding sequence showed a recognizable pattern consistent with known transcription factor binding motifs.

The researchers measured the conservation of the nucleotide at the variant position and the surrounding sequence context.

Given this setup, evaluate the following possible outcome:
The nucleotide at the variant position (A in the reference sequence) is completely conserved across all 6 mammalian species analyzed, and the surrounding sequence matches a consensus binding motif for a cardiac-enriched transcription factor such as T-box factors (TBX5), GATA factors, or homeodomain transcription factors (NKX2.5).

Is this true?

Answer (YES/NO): NO